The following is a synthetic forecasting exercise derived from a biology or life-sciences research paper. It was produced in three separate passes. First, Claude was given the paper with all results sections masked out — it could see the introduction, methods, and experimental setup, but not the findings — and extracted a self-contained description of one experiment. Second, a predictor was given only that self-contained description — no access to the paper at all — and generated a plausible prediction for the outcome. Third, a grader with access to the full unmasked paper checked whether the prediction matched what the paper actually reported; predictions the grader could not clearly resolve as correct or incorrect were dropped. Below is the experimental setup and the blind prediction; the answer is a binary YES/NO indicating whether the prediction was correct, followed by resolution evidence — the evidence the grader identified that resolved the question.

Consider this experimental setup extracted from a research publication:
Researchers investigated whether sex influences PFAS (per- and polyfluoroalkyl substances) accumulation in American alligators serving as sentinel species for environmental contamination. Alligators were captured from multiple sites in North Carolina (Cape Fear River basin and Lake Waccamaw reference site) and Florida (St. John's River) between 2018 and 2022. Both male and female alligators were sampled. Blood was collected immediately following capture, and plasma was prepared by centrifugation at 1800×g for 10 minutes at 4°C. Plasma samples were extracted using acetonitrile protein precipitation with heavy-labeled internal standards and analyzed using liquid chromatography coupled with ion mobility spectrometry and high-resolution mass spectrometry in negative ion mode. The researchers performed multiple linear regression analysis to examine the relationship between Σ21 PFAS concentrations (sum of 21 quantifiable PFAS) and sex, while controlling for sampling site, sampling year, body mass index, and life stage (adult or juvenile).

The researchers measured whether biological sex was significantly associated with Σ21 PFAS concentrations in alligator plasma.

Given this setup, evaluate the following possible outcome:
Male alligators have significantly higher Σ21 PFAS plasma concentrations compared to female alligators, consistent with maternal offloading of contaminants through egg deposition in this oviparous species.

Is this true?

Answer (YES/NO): NO